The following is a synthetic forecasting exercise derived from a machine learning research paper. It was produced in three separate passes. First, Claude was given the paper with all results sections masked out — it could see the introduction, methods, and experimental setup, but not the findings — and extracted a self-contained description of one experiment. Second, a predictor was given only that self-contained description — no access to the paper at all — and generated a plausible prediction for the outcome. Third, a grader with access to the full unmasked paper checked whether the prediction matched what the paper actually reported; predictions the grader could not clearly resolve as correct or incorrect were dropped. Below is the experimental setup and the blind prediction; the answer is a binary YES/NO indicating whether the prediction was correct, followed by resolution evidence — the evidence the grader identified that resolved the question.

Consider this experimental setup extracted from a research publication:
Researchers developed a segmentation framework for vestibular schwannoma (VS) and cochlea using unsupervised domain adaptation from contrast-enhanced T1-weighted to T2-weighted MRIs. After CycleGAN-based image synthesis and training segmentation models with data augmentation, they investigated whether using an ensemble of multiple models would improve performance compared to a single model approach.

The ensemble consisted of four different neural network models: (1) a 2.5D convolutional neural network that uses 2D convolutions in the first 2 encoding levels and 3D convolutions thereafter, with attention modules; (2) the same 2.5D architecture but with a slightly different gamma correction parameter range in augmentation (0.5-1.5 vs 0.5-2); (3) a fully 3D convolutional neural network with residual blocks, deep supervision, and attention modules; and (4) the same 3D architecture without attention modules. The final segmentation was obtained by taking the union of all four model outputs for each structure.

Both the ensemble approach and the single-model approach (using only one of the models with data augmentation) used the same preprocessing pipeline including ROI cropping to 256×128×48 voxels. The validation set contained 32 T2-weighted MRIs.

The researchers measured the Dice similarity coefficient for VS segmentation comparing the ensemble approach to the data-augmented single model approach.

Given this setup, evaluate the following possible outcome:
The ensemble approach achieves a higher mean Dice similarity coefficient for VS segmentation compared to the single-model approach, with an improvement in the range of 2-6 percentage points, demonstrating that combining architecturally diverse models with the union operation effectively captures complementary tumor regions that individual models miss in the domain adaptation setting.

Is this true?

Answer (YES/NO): YES